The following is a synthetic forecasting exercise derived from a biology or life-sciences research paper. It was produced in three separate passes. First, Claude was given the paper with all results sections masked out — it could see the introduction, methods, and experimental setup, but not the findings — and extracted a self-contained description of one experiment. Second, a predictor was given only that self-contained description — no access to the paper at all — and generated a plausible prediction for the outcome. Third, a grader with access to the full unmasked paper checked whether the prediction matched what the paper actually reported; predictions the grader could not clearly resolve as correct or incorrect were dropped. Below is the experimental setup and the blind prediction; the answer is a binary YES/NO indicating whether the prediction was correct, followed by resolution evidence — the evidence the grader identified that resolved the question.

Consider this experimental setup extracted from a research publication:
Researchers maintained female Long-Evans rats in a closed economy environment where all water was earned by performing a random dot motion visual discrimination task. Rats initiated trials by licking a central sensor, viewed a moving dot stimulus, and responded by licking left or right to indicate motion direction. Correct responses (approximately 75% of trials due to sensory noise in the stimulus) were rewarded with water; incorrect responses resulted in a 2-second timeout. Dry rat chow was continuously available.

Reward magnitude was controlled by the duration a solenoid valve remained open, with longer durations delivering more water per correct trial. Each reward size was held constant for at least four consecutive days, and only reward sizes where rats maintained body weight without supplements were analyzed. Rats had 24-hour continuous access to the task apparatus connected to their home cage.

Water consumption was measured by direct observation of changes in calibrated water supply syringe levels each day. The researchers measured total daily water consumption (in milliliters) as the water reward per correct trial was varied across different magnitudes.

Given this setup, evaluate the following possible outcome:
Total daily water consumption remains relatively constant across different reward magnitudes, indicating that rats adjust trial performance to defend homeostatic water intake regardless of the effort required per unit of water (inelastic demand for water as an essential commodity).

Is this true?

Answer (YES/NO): NO